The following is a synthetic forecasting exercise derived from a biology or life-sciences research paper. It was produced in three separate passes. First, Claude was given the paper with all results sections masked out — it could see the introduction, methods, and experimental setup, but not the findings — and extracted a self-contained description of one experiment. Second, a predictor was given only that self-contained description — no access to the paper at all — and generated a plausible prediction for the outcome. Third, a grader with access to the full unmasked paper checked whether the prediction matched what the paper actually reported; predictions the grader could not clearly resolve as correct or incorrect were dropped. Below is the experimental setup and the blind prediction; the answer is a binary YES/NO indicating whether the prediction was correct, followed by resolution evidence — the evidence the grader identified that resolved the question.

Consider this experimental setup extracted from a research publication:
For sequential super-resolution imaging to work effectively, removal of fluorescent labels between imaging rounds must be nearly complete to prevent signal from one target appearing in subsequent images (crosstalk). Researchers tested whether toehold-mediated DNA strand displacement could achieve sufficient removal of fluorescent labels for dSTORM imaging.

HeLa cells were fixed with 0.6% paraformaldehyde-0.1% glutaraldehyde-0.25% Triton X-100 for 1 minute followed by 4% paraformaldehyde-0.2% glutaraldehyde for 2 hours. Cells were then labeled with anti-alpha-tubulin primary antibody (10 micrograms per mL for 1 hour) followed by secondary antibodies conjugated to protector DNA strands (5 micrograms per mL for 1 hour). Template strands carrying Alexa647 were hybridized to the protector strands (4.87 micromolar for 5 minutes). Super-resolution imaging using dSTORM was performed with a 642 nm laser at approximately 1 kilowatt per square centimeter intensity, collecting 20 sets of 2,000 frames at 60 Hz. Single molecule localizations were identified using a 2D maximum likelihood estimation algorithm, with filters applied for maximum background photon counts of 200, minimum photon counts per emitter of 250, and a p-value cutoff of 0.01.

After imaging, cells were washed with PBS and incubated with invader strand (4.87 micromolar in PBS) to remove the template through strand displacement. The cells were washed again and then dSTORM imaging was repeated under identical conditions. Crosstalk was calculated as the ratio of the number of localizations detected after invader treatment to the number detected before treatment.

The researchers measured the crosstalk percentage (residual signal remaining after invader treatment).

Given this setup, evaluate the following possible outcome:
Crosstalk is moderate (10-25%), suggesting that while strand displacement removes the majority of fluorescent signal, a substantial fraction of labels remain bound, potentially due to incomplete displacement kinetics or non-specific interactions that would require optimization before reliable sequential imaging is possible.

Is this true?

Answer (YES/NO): NO